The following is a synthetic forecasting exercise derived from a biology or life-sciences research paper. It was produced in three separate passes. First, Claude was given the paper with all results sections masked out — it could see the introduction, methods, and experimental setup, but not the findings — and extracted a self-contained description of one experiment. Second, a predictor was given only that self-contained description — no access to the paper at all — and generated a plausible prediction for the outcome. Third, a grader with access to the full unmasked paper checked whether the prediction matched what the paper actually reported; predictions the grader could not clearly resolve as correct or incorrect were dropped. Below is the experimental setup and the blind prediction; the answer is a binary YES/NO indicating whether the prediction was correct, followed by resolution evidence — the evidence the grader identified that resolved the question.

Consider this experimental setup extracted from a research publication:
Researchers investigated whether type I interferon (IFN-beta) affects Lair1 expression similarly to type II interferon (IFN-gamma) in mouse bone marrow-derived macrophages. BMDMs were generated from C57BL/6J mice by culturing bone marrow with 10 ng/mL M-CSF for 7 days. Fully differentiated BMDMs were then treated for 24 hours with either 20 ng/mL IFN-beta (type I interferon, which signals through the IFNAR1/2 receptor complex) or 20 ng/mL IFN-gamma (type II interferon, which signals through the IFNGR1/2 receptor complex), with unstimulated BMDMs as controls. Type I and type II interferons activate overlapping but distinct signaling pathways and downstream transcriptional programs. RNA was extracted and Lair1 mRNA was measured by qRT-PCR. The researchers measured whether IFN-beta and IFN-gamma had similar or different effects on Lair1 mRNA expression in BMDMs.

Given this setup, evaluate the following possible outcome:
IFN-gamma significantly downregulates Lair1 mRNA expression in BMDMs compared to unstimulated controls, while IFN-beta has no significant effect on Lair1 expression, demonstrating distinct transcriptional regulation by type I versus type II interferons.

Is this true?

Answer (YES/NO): NO